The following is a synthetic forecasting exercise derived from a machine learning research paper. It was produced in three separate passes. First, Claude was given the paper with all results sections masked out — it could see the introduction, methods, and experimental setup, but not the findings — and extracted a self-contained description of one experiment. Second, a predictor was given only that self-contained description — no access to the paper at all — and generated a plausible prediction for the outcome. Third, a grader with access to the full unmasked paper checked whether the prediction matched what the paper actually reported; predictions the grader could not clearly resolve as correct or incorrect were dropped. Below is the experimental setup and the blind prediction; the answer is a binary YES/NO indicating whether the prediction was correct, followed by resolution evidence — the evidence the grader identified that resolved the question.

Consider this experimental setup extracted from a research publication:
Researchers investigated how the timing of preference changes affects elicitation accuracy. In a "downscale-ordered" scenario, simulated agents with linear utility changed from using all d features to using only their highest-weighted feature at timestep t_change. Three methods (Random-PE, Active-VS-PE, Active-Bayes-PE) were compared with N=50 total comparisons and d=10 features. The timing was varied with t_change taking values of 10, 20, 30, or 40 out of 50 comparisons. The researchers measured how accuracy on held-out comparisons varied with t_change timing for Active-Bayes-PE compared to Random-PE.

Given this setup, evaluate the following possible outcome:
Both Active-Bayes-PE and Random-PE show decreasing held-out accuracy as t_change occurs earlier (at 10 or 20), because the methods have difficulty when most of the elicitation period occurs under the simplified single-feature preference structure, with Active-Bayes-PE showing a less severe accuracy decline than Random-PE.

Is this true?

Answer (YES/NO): NO